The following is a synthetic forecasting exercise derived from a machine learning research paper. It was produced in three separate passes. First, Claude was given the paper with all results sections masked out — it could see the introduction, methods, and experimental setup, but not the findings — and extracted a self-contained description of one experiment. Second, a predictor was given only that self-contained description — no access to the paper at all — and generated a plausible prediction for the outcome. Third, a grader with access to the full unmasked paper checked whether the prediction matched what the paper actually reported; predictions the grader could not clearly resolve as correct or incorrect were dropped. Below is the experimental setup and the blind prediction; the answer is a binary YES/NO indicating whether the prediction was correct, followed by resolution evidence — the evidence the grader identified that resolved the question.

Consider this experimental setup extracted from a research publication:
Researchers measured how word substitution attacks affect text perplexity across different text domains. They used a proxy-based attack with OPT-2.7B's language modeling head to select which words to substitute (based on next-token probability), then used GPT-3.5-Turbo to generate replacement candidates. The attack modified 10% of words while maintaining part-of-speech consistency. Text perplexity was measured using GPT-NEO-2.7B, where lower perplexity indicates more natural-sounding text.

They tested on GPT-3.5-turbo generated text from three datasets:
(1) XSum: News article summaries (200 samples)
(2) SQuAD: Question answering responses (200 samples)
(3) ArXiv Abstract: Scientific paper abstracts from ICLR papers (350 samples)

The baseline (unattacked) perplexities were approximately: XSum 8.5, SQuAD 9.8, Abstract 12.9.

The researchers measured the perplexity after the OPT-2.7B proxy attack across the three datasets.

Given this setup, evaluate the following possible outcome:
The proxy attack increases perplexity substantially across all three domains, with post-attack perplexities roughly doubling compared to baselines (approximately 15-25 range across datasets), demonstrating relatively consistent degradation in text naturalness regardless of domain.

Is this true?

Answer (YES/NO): NO